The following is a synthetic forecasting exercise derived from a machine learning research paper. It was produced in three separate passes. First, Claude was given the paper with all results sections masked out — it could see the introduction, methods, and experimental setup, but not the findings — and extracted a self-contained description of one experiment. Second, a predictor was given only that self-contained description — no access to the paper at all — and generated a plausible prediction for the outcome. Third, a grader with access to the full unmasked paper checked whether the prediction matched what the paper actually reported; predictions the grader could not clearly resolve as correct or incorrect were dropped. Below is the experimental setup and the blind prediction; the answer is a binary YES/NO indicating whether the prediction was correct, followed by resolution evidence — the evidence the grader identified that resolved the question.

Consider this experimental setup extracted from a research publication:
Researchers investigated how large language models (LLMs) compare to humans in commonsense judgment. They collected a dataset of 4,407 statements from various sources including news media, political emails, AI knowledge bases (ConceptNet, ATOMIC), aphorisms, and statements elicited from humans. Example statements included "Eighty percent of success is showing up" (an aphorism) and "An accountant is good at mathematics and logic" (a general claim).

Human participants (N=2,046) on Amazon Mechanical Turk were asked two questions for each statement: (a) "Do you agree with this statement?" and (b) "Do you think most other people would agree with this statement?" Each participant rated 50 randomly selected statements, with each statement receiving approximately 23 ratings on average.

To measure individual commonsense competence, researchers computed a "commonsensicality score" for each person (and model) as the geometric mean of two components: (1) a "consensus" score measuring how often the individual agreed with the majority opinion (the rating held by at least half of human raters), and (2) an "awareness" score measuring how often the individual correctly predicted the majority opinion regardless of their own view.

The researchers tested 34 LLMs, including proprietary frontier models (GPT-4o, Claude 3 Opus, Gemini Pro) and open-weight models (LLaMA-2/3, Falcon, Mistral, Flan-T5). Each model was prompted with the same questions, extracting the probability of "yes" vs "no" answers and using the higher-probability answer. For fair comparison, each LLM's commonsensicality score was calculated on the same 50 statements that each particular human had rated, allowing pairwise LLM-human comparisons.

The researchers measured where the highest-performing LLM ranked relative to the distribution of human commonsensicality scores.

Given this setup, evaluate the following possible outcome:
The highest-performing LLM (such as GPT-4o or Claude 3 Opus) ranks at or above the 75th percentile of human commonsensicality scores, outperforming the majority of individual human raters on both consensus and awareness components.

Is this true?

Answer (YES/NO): NO